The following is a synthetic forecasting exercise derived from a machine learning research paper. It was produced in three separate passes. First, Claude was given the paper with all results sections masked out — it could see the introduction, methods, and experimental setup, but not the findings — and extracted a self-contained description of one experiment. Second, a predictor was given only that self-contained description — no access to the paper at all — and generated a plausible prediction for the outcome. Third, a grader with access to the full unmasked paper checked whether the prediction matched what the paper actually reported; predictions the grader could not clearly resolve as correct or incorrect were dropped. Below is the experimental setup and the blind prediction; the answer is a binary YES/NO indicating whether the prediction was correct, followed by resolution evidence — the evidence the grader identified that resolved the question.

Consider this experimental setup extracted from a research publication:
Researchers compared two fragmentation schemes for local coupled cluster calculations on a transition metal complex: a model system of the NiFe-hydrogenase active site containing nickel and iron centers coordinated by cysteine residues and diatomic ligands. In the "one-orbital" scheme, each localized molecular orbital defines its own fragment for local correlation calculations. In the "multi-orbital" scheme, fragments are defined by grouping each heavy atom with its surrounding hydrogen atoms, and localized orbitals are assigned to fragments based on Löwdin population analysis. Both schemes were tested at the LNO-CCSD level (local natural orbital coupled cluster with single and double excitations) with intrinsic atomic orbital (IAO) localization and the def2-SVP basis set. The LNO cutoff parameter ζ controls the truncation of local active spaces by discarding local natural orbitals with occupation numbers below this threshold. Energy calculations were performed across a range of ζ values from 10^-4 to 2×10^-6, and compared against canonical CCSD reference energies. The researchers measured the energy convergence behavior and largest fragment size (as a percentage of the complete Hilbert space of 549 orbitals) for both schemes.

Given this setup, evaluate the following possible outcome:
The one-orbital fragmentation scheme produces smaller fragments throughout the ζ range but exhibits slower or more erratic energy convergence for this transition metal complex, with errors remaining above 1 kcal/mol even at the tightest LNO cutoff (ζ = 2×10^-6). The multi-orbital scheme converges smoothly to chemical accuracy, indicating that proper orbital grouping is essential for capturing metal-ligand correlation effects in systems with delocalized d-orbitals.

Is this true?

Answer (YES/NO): NO